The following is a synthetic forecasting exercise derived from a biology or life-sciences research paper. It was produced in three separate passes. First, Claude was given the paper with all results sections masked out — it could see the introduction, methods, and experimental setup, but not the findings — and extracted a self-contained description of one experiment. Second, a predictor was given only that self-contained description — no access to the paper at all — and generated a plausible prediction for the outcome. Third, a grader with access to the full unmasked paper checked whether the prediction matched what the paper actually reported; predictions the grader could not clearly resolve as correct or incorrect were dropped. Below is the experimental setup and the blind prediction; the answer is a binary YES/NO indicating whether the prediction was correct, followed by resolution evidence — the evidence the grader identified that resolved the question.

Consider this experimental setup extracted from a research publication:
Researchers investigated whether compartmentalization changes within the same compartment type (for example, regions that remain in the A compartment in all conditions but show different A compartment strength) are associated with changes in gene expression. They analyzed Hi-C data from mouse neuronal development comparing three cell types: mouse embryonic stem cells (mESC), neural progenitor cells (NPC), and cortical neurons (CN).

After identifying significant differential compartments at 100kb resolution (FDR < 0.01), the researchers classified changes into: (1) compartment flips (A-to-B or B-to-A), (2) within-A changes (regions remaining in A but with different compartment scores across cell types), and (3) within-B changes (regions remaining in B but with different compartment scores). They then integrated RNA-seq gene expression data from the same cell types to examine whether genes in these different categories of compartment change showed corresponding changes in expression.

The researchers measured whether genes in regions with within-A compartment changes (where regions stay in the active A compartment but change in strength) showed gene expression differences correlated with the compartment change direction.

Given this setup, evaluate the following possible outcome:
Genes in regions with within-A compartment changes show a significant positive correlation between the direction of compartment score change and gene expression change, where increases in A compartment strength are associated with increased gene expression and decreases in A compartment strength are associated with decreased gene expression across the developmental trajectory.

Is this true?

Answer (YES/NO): YES